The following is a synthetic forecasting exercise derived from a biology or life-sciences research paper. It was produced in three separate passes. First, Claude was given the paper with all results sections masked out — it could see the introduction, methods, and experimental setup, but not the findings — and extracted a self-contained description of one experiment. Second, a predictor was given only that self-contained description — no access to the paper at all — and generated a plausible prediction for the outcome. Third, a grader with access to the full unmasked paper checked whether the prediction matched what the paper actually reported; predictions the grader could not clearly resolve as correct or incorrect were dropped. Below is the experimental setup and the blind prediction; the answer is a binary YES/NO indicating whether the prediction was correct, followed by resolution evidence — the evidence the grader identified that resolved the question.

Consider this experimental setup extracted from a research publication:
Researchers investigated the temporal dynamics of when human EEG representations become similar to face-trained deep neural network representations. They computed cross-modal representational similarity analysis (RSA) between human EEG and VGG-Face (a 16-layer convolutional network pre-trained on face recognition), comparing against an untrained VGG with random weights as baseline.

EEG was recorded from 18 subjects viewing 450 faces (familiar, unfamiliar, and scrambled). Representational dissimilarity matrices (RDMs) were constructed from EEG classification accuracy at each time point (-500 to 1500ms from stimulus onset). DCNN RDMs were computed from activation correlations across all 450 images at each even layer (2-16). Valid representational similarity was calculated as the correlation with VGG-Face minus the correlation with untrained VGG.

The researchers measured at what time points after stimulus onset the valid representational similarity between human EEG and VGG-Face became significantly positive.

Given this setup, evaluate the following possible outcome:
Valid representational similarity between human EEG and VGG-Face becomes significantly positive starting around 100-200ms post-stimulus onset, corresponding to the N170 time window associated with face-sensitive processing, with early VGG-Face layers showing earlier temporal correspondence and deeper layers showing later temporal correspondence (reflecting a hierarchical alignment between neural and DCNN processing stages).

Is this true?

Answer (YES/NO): NO